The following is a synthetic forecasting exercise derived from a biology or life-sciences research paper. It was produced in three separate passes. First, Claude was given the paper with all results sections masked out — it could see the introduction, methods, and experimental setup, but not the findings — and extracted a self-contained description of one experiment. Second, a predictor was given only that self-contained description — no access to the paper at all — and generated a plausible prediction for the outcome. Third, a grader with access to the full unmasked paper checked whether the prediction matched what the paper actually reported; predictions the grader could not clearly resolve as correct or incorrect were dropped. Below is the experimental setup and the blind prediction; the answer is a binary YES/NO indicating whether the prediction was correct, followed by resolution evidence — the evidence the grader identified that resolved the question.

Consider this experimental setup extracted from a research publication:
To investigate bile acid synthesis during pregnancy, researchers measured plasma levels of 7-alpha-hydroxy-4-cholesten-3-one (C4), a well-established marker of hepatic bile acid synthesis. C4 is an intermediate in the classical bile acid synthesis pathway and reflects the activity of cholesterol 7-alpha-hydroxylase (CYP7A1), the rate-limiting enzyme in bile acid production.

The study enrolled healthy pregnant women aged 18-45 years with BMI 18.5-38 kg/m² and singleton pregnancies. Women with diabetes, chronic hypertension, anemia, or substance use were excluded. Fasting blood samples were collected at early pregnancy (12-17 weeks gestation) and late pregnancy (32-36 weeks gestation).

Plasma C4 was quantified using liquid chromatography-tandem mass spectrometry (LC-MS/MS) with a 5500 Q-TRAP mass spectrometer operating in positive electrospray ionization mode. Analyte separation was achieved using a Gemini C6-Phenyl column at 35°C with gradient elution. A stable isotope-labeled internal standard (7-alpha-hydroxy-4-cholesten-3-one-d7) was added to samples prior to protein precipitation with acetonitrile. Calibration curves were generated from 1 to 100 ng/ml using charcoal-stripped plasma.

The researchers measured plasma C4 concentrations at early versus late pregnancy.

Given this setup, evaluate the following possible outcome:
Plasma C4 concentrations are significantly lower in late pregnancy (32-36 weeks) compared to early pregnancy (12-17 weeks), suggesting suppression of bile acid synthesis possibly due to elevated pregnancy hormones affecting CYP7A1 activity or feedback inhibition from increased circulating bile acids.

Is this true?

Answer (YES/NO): NO